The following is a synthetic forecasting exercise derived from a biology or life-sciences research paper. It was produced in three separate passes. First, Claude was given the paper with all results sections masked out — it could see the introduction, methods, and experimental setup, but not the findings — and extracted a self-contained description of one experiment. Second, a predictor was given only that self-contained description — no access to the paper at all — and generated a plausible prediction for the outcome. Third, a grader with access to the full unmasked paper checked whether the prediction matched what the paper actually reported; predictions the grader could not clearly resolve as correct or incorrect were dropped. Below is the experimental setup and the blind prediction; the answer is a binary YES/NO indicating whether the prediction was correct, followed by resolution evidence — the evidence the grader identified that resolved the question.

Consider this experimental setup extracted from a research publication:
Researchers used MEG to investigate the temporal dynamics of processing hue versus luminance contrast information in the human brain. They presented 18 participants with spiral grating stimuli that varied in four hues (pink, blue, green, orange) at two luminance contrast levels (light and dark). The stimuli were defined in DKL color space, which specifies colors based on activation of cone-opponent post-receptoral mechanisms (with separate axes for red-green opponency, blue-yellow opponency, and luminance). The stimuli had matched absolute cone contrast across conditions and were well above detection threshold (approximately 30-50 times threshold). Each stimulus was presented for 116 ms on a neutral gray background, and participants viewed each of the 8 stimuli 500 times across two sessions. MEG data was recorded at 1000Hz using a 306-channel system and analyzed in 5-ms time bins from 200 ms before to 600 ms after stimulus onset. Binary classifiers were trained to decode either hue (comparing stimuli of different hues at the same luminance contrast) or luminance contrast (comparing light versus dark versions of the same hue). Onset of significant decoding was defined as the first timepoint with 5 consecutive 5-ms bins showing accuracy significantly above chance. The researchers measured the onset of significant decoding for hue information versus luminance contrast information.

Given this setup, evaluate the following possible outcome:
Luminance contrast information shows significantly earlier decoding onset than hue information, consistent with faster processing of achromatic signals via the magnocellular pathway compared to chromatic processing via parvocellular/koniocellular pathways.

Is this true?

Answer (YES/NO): NO